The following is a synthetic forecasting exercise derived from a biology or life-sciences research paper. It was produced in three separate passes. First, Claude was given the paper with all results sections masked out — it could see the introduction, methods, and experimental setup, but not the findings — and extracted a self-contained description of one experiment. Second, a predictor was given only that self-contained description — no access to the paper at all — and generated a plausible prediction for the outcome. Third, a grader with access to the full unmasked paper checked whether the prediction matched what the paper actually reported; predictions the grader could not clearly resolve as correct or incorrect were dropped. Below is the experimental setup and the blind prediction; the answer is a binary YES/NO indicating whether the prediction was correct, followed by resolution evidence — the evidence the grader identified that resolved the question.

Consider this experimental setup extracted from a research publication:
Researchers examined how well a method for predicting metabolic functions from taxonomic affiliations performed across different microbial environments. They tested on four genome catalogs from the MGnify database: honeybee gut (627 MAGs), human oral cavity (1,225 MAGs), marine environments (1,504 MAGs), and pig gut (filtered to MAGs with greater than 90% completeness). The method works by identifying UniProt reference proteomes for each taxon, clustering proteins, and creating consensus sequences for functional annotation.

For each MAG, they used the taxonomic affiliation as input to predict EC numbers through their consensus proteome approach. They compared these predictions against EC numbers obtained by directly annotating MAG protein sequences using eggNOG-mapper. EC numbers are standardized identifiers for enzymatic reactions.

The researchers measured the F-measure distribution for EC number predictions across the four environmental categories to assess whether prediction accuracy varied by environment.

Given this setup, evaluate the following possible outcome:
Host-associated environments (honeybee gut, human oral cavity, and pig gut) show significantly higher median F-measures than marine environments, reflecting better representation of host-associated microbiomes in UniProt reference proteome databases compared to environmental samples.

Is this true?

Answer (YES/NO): NO